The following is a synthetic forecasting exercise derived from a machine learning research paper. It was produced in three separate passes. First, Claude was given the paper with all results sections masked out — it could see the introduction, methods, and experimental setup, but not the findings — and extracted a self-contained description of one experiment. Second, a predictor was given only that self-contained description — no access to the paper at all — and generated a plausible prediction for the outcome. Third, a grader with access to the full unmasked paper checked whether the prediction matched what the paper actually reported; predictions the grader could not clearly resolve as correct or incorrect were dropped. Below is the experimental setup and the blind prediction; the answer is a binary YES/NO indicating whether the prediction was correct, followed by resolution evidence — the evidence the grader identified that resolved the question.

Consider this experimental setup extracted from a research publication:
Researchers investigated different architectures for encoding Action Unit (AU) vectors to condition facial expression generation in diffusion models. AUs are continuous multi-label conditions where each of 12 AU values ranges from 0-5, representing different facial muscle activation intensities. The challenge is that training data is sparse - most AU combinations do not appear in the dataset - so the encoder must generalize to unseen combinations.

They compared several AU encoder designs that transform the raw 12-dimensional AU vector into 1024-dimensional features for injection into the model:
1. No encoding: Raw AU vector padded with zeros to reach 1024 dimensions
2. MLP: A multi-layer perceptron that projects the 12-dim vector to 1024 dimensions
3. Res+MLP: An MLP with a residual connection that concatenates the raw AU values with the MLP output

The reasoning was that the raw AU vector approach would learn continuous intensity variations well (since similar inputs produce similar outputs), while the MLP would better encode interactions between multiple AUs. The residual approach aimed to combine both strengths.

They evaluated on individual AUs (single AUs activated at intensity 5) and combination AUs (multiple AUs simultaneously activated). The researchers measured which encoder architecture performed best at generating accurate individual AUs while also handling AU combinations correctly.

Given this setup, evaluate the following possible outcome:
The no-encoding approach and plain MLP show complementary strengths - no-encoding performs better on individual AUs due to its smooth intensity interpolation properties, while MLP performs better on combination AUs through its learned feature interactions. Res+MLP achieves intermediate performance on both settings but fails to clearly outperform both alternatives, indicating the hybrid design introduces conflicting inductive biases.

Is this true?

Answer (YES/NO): NO